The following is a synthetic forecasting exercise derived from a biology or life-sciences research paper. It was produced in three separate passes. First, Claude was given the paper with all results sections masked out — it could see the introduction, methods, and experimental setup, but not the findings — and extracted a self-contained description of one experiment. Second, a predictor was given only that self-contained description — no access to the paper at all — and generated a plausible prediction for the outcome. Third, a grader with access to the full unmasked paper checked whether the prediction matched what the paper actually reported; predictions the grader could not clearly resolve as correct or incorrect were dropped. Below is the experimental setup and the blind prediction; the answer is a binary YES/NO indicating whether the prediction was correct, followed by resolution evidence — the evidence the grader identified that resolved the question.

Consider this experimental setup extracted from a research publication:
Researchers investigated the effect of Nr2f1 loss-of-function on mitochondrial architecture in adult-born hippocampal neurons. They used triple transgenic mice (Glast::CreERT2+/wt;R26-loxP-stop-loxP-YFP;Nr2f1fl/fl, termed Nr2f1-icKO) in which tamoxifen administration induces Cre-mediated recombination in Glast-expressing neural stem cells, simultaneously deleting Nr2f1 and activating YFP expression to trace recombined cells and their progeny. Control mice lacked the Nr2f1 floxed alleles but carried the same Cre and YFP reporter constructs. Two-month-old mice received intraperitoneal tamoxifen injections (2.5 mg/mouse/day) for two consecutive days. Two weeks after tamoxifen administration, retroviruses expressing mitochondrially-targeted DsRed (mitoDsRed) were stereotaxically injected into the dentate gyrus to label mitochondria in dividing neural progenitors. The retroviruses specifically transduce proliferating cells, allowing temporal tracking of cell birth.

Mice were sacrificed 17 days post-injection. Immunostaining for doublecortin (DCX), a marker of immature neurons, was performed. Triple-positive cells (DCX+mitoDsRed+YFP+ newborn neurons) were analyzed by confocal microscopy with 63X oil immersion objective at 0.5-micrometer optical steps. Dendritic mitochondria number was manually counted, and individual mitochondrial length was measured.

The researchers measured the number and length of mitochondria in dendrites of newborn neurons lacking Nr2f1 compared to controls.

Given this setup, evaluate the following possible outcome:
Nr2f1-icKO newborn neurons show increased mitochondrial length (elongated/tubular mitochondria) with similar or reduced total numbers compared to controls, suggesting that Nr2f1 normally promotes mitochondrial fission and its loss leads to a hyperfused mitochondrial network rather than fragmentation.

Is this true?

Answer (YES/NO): NO